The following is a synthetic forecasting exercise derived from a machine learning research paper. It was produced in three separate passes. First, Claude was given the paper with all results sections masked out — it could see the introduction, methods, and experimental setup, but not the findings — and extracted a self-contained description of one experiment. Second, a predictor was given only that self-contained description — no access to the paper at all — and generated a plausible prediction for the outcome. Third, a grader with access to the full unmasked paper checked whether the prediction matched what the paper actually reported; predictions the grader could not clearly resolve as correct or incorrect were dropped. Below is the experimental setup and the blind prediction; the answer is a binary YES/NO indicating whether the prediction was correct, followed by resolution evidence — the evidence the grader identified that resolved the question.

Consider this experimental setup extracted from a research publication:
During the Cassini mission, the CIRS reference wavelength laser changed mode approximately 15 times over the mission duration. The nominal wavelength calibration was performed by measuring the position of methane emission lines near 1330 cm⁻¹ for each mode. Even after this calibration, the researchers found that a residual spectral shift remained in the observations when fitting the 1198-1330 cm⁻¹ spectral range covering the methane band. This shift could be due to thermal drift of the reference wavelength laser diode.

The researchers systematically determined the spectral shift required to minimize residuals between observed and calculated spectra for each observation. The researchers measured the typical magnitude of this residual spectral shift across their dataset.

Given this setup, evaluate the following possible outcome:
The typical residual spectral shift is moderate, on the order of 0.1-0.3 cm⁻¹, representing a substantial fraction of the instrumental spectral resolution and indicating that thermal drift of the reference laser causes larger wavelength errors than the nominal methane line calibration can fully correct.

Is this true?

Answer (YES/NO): NO